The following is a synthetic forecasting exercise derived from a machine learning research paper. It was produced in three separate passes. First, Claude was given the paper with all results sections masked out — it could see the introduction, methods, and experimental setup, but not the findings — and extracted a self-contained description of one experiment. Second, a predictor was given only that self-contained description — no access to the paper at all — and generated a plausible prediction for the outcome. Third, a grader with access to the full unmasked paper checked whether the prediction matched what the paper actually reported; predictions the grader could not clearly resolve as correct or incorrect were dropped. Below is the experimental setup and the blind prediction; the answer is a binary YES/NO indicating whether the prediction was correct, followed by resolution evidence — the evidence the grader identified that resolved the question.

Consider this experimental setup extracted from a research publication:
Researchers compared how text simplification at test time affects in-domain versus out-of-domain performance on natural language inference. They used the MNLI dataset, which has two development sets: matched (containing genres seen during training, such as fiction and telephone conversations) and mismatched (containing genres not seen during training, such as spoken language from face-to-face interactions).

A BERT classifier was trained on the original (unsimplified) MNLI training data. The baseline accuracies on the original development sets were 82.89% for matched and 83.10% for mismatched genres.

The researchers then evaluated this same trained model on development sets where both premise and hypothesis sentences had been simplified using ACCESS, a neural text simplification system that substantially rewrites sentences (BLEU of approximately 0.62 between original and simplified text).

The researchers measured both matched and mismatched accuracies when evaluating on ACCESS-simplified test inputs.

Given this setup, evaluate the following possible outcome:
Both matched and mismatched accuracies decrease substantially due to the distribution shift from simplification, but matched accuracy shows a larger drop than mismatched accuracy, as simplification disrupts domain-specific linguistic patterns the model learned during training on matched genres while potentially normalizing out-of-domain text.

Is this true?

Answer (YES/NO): NO